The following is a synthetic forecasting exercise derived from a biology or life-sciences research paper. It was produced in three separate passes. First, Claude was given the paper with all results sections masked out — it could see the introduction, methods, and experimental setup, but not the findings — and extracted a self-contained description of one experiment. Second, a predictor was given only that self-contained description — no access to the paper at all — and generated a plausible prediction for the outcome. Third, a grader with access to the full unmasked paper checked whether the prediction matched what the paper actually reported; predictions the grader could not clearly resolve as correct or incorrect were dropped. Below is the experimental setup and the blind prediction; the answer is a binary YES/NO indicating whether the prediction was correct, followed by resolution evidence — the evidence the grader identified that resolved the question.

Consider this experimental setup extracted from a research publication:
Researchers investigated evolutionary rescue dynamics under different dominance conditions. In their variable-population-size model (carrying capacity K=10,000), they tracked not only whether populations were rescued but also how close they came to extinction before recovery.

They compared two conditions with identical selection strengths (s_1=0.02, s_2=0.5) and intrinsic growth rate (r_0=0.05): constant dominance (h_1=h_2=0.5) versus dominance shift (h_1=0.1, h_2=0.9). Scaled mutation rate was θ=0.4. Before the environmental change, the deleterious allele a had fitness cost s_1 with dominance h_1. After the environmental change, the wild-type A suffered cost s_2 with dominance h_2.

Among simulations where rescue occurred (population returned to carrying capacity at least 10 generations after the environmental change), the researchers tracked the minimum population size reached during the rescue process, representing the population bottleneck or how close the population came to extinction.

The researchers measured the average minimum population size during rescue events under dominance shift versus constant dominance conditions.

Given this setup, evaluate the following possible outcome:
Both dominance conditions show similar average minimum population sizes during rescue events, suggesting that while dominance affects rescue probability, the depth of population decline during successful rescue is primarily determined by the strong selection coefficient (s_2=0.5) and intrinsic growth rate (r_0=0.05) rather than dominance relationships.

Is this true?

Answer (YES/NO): NO